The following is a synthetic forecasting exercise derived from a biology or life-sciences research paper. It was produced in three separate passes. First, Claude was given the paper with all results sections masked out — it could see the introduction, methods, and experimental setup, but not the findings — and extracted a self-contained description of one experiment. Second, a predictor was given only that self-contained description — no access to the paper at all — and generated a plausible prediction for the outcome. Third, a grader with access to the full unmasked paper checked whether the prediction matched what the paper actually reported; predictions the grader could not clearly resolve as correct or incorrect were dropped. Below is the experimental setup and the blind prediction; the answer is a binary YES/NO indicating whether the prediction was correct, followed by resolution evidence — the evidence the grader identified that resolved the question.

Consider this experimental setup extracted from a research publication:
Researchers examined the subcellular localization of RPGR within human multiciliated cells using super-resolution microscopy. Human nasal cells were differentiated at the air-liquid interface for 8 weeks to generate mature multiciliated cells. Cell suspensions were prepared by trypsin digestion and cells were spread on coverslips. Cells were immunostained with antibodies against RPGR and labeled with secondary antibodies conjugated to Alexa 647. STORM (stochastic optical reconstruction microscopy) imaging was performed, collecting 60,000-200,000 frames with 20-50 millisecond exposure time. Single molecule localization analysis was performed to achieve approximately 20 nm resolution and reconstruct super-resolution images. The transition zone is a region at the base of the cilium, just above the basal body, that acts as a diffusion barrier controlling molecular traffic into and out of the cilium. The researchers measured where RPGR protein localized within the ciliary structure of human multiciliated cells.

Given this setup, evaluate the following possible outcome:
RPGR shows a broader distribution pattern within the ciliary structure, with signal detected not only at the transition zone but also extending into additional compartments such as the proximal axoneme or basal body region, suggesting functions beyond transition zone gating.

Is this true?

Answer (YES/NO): YES